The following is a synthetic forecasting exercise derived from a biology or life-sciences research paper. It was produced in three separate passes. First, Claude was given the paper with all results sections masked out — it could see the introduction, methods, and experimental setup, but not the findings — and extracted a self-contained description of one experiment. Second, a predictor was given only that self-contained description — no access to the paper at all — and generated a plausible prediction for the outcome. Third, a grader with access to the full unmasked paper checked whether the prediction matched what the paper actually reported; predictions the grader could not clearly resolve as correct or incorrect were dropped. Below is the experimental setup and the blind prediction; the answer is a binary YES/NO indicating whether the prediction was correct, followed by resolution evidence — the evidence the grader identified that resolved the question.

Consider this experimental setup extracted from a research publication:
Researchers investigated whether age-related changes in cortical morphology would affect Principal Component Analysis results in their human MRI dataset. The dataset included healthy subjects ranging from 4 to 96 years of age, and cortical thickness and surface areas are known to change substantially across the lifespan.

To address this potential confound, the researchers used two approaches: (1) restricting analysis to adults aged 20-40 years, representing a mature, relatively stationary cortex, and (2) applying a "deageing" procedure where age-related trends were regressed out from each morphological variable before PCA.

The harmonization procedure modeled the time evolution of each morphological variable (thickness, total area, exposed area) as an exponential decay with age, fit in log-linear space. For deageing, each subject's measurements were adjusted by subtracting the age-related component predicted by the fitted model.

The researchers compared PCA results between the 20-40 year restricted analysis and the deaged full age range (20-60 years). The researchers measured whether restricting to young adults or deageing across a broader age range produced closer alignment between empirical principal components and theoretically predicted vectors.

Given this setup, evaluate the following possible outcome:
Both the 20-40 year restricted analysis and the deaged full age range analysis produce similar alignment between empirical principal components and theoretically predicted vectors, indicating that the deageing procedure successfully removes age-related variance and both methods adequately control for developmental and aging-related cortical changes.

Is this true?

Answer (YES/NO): YES